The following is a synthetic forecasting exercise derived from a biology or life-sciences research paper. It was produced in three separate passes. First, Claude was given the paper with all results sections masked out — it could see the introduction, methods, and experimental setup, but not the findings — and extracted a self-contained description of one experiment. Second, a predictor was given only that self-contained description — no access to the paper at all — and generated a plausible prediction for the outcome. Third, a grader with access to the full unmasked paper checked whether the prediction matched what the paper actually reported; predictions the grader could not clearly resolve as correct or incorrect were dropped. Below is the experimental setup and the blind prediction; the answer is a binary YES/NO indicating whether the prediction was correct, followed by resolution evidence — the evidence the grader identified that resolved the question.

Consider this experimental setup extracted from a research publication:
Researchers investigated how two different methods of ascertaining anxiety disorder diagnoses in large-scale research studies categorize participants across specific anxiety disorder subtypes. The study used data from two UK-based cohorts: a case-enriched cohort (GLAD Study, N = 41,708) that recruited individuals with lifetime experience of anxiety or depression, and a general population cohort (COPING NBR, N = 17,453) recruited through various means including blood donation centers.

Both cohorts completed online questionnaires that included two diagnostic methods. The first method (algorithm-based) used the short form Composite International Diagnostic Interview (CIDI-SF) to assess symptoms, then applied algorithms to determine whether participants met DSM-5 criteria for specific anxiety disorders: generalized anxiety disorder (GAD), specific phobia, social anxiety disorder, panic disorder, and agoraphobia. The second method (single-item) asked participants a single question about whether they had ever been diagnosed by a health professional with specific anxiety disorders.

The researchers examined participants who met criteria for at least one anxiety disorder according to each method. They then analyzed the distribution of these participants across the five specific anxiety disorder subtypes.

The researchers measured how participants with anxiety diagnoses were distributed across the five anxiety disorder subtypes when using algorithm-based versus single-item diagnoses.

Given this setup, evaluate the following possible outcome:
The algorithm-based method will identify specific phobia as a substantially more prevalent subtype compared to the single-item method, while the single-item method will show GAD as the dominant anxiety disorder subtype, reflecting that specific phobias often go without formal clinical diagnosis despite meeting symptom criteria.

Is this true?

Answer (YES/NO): YES